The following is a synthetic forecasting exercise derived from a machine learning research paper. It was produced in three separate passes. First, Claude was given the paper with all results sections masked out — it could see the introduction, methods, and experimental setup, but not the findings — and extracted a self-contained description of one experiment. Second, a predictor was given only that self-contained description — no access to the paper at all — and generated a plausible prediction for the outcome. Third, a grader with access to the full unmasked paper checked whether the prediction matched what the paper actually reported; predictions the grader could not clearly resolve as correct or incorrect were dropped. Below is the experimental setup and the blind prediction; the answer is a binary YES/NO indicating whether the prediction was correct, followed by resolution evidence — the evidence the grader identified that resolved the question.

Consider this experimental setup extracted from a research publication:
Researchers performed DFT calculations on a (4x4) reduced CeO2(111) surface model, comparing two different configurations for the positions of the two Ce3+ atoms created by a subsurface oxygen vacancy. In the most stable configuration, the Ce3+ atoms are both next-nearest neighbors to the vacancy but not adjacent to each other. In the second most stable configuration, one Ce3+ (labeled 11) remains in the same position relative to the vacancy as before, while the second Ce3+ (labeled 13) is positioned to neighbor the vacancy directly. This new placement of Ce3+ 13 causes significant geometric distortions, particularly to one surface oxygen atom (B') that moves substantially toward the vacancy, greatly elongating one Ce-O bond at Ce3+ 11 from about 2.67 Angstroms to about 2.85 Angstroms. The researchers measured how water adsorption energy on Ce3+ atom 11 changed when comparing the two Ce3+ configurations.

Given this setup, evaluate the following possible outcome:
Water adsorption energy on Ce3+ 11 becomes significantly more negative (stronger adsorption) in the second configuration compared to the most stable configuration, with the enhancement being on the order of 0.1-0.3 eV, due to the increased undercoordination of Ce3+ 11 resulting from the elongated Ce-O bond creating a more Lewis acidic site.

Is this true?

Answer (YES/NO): YES